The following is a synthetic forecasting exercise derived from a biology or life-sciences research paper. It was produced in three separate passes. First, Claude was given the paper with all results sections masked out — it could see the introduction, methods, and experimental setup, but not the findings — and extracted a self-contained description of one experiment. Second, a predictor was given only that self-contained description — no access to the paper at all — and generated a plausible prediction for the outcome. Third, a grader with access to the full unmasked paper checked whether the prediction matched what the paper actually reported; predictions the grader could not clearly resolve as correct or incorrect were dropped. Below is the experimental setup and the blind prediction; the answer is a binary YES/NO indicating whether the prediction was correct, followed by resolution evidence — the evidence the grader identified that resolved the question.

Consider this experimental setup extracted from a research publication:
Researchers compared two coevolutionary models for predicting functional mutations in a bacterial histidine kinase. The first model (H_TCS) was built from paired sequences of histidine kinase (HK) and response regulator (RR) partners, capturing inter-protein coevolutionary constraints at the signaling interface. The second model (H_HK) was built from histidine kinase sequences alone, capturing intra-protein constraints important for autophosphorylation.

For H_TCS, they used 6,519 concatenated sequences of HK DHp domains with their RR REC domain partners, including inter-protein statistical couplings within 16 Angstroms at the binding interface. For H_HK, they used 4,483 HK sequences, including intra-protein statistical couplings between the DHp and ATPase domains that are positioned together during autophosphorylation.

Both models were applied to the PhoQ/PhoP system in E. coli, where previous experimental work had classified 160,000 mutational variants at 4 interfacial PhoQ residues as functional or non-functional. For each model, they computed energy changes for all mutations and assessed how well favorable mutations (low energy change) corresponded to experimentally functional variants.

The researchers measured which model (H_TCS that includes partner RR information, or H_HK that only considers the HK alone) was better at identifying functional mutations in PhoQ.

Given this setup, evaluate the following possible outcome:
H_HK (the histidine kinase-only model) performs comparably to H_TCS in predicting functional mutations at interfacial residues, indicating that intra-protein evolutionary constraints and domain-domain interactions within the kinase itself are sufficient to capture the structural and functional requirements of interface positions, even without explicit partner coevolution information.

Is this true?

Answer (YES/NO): NO